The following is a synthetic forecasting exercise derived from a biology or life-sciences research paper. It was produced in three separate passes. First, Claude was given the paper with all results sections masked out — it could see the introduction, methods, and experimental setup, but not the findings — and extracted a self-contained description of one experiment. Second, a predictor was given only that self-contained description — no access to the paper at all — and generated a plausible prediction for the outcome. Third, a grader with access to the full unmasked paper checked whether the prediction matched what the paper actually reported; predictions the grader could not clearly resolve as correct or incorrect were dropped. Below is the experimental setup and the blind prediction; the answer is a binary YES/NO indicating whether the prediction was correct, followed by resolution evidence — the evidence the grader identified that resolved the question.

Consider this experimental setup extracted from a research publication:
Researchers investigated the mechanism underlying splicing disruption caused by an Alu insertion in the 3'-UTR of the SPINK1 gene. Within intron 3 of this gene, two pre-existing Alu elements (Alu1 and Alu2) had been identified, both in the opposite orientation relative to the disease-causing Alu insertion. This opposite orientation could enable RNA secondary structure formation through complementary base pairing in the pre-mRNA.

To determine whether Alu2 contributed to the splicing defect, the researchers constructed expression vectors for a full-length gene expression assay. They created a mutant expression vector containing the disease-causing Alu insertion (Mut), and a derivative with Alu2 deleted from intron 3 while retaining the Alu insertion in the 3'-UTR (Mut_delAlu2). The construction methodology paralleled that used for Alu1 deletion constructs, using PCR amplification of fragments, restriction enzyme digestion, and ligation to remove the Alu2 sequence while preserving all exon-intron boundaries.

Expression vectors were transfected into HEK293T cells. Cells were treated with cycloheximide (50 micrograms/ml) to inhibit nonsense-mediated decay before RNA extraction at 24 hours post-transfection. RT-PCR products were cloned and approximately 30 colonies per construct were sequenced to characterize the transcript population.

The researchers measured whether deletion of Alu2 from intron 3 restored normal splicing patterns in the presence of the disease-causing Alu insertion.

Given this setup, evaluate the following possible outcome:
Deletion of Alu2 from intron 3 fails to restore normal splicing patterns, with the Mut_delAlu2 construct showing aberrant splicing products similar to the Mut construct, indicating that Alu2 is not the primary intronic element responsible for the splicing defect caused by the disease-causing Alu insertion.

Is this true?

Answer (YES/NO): YES